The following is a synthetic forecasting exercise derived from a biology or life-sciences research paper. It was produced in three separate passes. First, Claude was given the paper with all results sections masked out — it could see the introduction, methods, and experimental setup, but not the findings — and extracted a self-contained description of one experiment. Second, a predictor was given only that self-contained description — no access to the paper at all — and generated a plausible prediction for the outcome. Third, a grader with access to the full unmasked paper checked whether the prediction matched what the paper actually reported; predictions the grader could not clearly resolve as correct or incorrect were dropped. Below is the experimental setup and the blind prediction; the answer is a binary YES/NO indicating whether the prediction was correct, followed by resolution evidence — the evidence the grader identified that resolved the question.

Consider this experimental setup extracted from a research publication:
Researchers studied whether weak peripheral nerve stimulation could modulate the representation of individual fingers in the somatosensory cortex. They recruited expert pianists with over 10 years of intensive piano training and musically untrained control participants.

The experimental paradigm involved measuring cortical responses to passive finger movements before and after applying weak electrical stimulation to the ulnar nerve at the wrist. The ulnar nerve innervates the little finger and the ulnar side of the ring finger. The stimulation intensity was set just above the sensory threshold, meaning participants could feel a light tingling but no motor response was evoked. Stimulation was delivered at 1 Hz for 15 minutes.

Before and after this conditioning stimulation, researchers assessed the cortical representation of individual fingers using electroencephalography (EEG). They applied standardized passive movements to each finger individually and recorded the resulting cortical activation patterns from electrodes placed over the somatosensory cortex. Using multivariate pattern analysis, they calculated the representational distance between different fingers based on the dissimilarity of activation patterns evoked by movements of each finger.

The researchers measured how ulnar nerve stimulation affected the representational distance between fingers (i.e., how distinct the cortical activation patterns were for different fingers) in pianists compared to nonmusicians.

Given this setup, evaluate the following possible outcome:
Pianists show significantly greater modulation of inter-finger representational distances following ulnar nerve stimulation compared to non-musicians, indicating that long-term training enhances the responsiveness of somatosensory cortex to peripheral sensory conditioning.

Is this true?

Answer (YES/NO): YES